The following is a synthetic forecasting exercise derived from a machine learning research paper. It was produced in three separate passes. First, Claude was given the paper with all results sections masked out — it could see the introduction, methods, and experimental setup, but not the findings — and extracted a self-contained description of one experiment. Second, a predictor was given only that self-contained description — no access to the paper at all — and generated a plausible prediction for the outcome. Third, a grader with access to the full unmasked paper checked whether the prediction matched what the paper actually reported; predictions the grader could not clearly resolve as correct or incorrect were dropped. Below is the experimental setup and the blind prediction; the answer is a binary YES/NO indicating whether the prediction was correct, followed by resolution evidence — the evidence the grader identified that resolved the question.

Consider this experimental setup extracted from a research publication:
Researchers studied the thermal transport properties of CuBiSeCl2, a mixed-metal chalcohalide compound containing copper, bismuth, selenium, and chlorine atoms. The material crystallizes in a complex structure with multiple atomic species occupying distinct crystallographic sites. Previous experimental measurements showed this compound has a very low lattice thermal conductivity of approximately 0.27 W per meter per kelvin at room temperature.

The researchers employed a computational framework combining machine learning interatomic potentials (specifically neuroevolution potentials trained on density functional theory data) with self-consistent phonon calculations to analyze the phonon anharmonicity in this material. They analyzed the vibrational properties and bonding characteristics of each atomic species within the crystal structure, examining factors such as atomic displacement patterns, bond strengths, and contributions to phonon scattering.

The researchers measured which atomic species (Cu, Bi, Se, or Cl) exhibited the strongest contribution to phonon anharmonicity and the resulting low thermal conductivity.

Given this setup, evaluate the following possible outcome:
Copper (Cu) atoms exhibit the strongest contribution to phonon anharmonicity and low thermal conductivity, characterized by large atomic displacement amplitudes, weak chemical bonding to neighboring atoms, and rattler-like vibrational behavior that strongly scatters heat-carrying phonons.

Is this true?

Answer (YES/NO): YES